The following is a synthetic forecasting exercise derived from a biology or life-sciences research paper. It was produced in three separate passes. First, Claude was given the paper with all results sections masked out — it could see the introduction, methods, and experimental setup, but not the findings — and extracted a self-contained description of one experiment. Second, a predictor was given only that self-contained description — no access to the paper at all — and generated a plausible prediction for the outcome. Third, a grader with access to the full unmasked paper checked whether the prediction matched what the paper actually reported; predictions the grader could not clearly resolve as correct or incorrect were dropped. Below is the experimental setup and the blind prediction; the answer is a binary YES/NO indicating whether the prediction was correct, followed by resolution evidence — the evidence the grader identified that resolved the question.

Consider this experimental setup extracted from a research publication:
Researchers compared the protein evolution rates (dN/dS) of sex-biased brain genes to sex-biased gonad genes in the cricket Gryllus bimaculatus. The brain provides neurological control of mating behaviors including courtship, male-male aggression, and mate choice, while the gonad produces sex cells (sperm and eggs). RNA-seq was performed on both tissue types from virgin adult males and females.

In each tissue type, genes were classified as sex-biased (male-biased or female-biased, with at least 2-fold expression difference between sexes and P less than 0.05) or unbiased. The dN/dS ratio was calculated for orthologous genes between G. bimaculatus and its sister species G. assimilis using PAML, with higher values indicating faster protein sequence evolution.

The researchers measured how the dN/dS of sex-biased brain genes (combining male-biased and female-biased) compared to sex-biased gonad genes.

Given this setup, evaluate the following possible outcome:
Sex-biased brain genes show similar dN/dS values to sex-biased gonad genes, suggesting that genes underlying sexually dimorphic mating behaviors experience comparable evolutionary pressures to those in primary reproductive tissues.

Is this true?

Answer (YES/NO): NO